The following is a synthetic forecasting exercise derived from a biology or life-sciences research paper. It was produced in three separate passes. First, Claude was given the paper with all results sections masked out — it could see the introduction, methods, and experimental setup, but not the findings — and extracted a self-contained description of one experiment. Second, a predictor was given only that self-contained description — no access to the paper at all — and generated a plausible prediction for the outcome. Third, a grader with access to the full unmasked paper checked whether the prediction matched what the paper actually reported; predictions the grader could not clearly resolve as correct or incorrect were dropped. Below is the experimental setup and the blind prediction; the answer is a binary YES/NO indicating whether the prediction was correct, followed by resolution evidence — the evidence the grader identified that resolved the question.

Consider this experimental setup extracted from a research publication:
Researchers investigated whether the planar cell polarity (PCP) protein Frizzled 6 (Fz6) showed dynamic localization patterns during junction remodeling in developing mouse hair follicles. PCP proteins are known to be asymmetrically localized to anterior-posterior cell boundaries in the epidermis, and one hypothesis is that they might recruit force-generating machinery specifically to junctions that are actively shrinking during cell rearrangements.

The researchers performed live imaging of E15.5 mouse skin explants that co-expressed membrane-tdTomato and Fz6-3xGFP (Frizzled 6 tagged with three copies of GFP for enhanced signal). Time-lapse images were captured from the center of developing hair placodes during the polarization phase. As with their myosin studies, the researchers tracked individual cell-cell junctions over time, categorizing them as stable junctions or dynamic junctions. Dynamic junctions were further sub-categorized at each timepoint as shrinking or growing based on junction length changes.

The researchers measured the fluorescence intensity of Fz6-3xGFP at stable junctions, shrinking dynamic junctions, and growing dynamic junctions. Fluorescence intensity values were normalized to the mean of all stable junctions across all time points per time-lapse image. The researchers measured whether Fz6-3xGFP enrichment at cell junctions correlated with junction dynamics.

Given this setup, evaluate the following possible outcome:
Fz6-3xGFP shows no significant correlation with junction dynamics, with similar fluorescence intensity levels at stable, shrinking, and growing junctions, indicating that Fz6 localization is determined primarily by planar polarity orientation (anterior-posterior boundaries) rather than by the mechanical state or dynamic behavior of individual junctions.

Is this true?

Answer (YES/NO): NO